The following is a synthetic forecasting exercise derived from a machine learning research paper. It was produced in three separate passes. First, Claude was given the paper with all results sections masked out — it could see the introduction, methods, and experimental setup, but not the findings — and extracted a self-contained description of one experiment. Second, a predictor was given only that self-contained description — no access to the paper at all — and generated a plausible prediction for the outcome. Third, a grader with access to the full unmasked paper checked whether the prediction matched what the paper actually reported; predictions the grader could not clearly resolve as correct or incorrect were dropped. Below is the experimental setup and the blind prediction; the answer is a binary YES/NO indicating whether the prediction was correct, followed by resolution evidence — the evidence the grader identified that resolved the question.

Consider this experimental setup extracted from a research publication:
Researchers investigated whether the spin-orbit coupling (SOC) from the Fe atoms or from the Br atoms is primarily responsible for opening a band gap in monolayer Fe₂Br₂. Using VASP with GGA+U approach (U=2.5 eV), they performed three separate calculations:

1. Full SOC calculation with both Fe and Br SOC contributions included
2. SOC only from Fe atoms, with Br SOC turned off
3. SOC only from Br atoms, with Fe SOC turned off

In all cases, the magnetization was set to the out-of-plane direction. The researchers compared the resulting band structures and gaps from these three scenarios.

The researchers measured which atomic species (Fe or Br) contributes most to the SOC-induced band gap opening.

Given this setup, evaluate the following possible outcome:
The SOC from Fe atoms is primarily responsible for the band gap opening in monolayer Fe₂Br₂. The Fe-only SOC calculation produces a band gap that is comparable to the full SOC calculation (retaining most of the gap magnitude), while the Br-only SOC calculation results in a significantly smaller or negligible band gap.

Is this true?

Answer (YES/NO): YES